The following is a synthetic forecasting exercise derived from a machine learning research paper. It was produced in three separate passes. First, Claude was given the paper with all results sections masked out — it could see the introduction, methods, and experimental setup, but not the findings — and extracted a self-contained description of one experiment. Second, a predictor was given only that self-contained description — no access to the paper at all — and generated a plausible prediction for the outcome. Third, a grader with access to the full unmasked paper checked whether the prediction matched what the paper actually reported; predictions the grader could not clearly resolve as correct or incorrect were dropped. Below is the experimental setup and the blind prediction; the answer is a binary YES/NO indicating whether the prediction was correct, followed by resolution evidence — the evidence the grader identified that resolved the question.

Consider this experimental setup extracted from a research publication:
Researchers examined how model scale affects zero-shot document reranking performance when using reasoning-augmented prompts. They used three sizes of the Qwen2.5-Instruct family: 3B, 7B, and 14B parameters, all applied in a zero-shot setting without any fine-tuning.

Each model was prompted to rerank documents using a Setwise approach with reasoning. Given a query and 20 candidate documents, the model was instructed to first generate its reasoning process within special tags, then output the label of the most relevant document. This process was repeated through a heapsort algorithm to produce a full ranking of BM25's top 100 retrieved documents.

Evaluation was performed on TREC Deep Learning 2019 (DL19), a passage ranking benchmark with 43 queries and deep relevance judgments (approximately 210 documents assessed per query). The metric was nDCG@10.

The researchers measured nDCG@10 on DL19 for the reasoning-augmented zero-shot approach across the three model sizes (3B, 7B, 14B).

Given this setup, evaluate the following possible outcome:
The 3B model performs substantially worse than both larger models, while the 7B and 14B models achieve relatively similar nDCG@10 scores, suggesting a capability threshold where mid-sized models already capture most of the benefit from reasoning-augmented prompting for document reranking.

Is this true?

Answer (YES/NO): NO